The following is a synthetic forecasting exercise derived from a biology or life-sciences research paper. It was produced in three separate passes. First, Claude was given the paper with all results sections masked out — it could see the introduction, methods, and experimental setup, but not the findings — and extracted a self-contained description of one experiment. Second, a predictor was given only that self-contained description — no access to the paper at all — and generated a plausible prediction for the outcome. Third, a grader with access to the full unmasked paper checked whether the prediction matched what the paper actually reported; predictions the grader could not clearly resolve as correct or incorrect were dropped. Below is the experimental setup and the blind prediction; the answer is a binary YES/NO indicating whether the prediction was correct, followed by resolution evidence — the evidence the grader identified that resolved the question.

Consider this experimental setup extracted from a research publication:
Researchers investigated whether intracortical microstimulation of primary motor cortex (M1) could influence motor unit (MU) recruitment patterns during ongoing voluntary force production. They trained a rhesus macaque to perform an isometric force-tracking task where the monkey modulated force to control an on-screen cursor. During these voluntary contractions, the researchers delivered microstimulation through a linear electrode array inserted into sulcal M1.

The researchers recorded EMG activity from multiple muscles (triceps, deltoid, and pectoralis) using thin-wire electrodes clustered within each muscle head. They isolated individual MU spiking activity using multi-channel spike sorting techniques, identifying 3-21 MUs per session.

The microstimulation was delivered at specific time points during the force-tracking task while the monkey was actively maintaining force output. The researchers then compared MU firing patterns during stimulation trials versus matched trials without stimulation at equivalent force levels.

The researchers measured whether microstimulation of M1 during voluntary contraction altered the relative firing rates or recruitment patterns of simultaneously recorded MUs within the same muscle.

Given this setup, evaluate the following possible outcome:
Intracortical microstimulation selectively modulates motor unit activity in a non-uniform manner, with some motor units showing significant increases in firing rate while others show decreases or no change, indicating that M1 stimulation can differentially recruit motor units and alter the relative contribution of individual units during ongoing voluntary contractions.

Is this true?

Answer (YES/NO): YES